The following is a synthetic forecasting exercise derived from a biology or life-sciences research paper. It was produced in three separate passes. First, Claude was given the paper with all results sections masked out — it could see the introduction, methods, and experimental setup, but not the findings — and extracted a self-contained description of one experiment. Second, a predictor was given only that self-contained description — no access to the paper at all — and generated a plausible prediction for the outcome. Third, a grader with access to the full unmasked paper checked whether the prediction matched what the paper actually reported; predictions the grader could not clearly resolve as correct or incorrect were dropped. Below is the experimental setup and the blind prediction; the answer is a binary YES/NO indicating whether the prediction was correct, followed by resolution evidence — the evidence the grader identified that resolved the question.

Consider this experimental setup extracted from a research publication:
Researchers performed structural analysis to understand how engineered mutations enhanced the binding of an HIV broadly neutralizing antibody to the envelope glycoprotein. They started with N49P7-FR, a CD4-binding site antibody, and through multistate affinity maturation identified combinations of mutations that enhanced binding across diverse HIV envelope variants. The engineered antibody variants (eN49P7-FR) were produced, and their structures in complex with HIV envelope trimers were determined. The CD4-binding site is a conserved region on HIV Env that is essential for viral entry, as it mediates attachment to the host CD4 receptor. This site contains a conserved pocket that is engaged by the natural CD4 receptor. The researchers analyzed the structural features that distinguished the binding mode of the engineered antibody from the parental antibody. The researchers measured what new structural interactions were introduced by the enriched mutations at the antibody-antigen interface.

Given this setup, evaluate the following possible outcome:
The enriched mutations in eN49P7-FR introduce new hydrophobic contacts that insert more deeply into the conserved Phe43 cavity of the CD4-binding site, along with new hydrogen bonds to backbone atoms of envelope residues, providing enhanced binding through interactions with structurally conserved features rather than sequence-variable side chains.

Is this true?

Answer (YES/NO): NO